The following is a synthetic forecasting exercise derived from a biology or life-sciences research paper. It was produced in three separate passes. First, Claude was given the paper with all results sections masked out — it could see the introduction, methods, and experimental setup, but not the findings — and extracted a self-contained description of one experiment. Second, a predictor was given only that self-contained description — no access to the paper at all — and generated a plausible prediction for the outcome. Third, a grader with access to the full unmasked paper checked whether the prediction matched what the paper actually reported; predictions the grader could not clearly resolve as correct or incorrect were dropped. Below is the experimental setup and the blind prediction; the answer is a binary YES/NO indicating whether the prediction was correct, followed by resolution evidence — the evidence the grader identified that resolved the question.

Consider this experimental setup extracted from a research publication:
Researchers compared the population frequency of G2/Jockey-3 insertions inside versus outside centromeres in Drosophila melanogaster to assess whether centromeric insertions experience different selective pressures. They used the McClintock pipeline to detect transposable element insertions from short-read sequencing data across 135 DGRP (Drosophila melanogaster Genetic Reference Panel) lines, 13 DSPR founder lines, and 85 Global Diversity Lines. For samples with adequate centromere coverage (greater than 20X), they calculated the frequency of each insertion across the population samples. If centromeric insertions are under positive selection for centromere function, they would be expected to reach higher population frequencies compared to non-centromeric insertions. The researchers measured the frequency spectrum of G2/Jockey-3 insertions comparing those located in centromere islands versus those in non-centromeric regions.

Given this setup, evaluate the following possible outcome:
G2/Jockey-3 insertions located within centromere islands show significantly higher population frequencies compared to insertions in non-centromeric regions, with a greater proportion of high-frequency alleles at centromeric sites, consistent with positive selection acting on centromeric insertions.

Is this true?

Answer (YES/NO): NO